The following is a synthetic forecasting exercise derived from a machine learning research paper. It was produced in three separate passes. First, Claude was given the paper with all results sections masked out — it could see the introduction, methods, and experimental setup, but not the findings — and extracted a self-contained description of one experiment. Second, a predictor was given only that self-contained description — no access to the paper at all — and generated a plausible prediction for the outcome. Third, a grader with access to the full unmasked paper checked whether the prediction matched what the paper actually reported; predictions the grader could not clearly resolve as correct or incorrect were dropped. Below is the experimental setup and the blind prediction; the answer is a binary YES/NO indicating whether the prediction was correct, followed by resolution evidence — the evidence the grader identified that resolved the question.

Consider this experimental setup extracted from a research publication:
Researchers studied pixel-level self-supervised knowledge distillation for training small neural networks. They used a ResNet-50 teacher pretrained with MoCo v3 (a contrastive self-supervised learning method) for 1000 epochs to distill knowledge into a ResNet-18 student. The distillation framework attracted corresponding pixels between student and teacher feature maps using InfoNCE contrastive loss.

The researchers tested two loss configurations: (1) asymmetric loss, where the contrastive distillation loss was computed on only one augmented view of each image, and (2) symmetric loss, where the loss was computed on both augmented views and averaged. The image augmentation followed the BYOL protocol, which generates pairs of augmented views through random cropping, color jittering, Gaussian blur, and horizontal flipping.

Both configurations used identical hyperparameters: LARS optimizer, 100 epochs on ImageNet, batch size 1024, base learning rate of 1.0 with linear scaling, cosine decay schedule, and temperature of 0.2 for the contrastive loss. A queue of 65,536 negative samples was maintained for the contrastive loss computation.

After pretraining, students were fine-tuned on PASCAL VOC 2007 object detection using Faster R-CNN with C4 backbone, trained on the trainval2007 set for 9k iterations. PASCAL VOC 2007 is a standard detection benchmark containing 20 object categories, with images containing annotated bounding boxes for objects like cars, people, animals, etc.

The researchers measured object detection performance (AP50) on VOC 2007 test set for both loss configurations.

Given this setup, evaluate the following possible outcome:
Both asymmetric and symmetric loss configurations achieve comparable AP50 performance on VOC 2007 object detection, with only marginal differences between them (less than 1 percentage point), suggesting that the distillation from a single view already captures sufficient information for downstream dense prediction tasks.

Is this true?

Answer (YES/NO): YES